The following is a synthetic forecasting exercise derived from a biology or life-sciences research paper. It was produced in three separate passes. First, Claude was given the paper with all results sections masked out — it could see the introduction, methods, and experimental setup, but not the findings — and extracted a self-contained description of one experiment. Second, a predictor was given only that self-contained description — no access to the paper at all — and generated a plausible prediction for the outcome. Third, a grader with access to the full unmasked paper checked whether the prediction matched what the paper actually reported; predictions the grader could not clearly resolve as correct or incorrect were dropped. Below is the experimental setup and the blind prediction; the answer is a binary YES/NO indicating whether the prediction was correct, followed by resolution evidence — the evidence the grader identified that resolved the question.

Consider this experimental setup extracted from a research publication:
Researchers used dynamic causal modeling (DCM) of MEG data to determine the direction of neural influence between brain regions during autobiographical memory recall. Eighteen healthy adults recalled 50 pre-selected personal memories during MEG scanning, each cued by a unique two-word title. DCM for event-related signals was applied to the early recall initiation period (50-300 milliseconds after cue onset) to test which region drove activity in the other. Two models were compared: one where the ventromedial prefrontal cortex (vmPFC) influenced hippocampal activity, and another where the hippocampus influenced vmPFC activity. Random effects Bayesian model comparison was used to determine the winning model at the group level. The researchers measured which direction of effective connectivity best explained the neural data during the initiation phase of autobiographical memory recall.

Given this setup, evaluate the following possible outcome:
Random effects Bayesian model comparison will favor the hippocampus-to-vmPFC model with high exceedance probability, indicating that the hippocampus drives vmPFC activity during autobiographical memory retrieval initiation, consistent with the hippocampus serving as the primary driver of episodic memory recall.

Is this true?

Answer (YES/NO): NO